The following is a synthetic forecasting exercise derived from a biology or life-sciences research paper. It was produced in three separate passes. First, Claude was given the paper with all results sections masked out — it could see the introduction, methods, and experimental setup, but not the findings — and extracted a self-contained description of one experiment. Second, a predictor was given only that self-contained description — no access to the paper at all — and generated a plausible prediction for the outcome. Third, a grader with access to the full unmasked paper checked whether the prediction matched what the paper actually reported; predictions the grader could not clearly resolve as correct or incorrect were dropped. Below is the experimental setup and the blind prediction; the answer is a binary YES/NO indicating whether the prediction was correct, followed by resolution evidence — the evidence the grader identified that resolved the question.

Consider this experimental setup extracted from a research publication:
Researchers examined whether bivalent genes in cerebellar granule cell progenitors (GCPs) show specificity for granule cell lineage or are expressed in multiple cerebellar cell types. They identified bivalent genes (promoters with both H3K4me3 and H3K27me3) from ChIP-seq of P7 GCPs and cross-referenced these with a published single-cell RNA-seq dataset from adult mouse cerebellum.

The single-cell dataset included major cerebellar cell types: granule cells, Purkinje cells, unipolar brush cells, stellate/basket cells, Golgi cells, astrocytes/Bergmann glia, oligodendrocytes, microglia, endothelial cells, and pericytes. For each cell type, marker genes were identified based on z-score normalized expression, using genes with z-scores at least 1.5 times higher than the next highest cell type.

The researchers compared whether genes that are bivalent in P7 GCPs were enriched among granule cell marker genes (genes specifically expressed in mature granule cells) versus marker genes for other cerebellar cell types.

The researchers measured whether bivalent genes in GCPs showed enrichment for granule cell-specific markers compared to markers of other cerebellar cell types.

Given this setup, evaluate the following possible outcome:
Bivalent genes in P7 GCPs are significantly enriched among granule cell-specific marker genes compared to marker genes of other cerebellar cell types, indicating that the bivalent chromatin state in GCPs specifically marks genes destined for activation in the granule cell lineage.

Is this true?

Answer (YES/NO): NO